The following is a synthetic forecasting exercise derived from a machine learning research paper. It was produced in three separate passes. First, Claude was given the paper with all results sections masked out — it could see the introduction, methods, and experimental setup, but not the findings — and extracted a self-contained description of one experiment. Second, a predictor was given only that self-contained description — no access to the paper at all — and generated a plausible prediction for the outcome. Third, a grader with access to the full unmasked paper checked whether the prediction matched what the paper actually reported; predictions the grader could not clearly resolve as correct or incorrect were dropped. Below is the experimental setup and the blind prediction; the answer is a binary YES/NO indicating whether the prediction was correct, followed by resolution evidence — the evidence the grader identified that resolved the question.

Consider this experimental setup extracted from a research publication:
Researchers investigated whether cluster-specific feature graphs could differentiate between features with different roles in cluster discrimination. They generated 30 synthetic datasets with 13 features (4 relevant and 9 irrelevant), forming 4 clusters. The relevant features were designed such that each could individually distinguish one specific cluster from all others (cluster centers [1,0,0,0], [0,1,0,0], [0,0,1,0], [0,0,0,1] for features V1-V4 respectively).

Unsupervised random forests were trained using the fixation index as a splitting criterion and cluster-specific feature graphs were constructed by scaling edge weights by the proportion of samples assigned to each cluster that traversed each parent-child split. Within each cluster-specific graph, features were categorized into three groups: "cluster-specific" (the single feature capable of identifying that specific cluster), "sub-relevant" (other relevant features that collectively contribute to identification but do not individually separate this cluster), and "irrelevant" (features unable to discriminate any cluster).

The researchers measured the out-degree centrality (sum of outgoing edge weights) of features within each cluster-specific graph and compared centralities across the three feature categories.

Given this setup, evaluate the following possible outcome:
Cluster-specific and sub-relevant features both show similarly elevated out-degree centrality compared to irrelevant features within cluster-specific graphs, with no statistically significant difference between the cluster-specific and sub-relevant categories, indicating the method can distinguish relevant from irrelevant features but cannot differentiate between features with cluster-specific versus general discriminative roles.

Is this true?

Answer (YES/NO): NO